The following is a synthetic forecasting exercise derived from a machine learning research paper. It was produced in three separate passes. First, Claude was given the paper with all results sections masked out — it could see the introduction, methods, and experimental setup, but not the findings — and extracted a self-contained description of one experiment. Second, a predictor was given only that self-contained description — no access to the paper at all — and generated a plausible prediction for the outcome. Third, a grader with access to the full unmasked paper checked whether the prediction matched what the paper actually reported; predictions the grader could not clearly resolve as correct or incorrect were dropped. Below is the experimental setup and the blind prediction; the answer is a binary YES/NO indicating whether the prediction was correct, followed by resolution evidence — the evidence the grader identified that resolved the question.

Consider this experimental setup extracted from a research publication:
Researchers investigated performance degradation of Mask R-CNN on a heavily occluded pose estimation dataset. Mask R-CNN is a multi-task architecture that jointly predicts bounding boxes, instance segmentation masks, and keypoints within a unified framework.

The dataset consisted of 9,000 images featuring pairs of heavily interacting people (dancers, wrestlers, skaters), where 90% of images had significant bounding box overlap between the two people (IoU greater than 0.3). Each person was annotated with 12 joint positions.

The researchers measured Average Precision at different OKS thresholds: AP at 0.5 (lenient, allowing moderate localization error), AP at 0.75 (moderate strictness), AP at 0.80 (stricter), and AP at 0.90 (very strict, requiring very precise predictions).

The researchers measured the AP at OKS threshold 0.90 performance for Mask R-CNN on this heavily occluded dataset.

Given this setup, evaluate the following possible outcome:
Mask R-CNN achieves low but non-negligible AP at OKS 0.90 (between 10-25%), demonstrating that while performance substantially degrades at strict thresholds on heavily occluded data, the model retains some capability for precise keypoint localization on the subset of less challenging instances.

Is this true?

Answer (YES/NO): NO